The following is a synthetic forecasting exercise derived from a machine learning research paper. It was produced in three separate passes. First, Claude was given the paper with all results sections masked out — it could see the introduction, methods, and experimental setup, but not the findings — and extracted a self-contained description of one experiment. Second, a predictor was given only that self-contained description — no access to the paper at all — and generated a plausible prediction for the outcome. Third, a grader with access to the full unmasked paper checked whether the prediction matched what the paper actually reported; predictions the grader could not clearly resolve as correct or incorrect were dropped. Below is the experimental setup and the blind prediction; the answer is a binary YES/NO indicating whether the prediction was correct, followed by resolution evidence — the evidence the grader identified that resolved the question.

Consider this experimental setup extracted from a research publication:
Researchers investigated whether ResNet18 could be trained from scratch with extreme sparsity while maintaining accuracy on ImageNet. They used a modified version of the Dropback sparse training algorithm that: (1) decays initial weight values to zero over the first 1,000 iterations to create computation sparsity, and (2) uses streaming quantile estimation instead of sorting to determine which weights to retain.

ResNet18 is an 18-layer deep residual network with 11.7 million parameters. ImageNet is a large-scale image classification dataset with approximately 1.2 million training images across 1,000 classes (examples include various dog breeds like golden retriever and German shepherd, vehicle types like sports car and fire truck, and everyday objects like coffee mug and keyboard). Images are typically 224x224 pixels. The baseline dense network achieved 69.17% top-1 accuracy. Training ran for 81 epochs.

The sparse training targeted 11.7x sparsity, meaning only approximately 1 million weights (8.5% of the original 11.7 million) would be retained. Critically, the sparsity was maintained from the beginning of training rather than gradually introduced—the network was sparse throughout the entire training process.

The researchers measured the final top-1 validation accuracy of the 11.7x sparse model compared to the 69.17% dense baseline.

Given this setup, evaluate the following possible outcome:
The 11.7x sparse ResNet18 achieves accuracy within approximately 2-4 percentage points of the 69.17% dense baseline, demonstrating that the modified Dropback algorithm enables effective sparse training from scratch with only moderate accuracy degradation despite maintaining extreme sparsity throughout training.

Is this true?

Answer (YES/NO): NO